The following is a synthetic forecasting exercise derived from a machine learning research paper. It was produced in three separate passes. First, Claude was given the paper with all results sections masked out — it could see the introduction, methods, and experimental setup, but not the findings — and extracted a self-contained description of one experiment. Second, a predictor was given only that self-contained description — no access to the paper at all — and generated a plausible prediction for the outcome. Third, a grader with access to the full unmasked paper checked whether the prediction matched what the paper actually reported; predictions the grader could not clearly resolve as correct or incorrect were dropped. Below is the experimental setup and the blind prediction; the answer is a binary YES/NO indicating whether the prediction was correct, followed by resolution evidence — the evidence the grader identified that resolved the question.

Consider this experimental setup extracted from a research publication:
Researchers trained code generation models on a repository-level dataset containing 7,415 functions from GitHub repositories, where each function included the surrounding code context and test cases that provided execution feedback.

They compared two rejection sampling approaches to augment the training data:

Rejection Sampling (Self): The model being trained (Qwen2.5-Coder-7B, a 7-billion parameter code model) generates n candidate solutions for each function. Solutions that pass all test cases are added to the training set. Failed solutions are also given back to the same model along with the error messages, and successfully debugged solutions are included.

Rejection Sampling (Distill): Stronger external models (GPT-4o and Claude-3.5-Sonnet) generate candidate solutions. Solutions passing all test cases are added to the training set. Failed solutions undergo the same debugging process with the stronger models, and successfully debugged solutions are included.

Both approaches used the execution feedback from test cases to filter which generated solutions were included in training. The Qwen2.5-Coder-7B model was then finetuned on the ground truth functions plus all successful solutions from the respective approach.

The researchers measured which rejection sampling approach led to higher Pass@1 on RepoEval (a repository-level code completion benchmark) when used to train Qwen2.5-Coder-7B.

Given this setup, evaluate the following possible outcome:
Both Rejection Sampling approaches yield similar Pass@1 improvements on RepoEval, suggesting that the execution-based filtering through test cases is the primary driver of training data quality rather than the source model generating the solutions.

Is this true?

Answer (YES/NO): NO